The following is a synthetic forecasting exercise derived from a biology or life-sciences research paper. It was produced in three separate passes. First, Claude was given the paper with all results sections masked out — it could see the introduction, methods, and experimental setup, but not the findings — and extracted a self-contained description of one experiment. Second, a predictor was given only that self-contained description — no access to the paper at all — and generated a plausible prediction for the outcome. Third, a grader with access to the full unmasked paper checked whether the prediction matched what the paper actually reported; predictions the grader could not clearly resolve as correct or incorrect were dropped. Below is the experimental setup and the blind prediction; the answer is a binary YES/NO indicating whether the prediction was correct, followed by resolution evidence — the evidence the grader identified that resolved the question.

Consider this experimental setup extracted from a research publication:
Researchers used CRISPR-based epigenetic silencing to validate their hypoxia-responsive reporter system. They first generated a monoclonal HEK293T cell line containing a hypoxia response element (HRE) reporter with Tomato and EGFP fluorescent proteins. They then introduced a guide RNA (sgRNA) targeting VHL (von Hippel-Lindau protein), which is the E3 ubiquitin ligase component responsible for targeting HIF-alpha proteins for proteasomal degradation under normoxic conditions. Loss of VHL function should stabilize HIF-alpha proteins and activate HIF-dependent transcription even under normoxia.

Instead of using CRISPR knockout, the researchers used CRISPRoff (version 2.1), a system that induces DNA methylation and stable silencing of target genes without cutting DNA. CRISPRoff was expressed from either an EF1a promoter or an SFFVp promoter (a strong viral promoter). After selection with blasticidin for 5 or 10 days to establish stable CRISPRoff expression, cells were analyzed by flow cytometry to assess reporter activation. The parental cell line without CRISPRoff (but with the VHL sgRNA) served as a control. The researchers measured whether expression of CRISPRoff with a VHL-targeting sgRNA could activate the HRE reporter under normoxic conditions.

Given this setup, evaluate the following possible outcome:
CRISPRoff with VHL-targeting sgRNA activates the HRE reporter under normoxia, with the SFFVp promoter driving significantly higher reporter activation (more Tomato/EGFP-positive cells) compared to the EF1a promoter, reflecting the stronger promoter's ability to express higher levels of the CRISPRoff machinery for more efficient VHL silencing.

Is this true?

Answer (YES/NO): NO